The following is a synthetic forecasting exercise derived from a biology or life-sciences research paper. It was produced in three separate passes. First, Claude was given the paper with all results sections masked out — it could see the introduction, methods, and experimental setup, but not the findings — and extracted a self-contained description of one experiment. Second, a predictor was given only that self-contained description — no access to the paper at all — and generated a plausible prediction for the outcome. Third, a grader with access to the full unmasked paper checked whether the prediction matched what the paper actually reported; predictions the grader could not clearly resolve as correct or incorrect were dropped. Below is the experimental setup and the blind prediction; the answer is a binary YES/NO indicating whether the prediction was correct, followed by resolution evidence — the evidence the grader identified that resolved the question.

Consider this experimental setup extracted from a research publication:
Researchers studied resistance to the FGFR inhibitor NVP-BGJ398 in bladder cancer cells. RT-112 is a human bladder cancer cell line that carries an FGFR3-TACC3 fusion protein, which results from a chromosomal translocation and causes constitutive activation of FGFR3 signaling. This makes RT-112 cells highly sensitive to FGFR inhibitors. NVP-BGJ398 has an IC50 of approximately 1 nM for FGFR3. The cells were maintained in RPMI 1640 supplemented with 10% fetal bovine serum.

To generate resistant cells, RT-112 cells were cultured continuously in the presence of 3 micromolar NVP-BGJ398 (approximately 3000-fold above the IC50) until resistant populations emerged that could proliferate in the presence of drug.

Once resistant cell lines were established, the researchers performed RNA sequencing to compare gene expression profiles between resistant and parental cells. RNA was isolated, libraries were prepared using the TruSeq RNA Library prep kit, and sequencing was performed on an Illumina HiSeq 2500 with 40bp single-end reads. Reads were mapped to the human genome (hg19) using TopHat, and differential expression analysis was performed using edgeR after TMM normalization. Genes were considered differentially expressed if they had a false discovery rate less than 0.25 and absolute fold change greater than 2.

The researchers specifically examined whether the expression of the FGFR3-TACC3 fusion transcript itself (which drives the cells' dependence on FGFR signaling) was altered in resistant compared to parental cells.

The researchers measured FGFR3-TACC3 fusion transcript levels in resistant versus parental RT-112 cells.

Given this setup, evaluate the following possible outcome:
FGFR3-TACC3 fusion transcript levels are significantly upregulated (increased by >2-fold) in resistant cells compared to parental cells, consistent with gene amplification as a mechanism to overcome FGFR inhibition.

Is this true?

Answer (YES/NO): NO